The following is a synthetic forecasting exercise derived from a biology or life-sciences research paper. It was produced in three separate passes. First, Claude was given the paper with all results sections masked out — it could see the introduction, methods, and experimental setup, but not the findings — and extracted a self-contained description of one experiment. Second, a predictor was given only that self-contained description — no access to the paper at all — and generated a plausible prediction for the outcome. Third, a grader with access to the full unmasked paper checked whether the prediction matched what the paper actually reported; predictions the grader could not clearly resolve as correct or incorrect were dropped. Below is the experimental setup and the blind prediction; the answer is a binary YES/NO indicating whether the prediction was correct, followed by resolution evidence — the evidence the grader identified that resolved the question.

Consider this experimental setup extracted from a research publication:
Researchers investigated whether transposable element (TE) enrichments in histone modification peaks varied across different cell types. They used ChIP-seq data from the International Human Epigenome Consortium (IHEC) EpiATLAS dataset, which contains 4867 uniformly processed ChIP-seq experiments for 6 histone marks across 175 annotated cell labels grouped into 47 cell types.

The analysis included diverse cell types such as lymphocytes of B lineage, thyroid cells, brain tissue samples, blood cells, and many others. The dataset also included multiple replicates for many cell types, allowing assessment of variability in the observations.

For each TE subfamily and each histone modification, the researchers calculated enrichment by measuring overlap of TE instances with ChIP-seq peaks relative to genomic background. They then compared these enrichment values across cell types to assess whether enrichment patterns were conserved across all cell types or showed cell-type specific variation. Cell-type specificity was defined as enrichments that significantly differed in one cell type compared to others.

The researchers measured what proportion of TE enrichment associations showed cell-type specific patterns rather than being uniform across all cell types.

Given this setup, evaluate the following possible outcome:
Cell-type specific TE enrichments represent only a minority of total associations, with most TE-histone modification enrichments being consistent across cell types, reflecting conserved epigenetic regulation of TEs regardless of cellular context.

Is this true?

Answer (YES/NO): NO